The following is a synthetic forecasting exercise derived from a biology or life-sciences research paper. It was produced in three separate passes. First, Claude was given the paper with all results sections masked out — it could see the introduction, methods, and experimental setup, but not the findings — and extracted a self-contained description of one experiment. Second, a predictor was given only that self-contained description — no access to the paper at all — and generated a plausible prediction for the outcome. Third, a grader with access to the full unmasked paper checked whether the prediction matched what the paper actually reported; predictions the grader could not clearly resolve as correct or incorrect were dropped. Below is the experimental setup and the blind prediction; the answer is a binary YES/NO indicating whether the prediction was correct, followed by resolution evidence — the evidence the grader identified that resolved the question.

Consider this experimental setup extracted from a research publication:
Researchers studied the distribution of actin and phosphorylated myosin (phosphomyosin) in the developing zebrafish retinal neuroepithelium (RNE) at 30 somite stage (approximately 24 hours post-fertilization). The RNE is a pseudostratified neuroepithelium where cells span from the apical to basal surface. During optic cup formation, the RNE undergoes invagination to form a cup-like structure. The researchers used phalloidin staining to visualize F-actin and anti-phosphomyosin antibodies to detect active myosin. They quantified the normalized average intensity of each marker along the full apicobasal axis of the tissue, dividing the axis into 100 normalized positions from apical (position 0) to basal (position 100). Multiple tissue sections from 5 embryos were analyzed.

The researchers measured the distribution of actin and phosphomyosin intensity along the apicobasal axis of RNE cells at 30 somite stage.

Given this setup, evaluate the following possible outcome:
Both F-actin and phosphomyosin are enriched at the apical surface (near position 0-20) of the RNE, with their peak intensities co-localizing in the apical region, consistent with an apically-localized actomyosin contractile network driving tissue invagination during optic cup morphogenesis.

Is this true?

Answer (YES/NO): NO